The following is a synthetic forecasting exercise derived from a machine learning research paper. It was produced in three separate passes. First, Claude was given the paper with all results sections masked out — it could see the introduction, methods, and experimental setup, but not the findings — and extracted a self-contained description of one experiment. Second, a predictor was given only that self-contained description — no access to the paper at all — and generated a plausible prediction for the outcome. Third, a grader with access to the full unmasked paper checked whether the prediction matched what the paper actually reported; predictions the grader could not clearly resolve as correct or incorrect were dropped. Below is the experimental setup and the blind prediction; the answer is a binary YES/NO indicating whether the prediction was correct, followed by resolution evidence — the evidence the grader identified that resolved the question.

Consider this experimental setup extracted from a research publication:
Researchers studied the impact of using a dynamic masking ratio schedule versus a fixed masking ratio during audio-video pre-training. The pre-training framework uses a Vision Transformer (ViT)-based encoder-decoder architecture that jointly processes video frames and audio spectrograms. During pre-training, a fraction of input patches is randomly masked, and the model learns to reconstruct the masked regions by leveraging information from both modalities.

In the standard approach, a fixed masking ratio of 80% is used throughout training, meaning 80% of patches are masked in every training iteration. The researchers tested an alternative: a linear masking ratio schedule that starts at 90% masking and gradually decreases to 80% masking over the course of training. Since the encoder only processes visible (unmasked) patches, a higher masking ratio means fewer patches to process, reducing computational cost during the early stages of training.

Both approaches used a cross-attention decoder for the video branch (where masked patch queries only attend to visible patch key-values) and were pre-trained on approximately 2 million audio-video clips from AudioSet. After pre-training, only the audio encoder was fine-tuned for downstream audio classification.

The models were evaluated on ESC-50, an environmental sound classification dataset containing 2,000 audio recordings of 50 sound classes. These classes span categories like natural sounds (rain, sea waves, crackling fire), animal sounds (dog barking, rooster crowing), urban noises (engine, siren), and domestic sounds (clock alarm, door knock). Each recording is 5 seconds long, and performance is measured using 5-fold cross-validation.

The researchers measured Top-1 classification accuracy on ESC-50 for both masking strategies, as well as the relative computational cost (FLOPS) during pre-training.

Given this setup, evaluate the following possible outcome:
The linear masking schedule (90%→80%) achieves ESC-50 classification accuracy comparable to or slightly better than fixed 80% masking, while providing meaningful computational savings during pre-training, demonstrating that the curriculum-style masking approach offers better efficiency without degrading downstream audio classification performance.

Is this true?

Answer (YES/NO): NO